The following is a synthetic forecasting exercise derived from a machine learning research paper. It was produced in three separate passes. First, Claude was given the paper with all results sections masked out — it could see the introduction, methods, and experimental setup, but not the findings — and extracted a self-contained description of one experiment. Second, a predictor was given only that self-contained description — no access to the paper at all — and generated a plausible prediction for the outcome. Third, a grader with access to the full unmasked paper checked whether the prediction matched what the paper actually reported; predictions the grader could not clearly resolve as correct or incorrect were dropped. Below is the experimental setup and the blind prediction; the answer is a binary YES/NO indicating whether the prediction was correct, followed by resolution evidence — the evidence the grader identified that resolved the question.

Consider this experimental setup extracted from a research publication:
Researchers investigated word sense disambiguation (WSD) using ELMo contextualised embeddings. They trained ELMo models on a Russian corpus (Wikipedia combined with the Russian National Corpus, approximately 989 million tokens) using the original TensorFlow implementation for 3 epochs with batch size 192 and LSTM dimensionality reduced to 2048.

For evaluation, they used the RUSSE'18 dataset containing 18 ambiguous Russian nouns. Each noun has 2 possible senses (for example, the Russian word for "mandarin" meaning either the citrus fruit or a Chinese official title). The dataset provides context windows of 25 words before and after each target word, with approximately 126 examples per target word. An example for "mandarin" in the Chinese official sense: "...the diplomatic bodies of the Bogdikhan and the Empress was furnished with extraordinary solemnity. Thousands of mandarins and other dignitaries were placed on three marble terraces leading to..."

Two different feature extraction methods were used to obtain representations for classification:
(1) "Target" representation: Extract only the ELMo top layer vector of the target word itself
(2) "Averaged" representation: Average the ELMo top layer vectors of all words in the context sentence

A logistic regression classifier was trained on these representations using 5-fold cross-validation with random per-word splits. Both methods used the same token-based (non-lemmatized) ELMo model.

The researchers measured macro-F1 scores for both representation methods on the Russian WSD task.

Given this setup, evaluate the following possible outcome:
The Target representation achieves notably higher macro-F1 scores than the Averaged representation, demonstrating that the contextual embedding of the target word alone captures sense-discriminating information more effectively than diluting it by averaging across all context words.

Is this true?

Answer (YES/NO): NO